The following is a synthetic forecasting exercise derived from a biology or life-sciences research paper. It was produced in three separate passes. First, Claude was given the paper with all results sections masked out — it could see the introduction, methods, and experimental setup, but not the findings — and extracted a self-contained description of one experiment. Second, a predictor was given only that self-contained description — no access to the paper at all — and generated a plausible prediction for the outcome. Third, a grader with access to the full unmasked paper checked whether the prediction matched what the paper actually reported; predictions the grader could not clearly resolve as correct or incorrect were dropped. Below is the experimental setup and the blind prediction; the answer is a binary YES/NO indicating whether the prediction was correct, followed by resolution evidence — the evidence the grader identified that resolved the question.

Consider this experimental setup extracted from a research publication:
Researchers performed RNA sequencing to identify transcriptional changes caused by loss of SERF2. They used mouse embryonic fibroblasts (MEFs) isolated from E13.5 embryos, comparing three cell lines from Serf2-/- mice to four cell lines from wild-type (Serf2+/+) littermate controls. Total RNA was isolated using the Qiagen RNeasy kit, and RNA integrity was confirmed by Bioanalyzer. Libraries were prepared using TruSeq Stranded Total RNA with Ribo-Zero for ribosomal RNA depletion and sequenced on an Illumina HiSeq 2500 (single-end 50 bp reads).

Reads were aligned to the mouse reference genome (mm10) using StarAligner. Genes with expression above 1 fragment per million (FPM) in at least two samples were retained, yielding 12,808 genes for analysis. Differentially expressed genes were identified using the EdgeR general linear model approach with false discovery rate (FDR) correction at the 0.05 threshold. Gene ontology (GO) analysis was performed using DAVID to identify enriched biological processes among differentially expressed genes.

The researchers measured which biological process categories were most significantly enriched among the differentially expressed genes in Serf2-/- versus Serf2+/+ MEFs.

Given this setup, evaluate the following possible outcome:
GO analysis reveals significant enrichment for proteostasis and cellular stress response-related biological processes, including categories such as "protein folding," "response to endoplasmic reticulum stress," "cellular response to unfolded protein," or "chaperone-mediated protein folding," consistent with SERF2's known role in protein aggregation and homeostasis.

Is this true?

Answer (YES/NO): NO